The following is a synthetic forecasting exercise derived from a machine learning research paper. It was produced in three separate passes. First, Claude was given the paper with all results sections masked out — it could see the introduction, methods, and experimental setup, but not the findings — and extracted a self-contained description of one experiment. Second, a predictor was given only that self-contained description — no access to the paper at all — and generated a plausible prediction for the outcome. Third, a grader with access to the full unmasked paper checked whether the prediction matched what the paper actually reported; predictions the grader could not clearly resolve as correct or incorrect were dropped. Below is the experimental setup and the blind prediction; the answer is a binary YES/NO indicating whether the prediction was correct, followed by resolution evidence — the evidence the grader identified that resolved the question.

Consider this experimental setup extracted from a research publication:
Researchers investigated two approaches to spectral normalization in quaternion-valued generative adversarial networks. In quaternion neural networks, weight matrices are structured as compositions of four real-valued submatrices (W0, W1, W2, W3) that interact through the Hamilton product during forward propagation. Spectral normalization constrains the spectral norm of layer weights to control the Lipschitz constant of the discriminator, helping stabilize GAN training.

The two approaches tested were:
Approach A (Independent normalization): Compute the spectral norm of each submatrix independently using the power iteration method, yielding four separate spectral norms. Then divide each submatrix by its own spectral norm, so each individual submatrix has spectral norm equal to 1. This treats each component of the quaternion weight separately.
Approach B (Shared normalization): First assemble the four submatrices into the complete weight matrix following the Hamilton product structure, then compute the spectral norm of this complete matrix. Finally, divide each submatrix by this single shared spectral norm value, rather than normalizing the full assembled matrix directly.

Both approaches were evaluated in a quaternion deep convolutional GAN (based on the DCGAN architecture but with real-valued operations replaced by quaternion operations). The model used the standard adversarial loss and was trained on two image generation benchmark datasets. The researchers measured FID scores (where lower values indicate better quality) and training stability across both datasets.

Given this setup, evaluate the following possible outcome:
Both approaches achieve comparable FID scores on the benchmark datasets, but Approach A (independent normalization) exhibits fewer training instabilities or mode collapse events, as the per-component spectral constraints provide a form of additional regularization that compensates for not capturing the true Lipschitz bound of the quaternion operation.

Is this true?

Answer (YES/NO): NO